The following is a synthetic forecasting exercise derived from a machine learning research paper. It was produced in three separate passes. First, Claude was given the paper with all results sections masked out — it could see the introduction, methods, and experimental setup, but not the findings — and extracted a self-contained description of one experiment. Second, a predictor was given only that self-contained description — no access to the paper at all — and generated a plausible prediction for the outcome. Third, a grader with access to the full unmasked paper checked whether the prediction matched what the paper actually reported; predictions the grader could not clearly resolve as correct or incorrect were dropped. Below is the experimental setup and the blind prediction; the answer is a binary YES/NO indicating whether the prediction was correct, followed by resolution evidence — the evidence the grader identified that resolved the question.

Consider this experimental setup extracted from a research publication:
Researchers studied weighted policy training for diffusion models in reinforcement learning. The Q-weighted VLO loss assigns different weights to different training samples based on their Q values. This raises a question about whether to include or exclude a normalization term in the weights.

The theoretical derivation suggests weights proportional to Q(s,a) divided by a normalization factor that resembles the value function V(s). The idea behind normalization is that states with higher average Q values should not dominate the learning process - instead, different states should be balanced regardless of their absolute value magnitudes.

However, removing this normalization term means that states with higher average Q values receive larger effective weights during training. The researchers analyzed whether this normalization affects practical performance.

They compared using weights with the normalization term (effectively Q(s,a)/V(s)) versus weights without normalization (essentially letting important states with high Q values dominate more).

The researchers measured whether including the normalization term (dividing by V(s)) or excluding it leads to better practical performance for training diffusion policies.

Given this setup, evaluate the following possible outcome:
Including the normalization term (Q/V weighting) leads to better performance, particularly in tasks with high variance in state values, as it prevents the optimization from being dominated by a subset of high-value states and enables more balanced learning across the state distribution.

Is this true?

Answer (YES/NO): NO